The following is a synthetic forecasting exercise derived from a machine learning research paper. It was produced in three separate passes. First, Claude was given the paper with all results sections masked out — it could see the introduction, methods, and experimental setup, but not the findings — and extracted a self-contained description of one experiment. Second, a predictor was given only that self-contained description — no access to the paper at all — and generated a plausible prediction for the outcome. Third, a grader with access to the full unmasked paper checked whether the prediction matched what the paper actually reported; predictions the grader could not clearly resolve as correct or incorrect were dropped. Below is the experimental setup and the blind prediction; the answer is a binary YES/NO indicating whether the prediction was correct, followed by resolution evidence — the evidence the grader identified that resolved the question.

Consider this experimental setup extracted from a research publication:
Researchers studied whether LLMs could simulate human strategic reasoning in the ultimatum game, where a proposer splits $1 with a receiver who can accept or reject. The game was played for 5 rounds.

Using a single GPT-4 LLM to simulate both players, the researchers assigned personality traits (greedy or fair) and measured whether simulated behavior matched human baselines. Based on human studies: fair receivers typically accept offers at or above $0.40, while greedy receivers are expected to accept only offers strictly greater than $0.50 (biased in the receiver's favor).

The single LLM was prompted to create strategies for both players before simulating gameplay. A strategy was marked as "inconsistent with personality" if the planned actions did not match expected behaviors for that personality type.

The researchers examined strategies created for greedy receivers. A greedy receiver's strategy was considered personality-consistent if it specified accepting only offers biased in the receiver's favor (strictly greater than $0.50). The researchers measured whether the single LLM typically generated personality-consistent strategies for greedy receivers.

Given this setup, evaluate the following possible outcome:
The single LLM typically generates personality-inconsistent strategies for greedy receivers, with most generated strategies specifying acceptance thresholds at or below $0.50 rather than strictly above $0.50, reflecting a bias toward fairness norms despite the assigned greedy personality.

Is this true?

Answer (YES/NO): YES